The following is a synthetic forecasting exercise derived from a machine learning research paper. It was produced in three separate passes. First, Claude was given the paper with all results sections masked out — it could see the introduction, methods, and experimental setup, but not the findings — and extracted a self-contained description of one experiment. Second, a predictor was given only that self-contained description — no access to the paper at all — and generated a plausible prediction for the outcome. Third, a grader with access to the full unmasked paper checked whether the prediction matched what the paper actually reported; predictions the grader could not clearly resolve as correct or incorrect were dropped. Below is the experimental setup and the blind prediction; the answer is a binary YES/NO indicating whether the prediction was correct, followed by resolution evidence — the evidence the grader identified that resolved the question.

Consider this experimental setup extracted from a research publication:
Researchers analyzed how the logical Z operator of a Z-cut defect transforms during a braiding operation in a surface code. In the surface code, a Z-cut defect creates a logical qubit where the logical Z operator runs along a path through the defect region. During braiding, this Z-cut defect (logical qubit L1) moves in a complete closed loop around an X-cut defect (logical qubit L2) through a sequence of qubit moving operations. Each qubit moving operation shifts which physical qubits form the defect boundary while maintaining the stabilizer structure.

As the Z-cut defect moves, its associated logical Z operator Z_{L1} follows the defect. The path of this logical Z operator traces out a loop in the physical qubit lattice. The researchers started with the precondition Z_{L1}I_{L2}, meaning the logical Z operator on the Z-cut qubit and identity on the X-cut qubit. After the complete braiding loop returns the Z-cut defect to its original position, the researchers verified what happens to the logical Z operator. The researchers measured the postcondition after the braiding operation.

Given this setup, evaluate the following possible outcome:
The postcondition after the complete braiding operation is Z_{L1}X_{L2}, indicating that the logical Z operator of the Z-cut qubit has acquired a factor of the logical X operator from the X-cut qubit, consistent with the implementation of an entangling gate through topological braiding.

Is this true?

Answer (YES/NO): NO